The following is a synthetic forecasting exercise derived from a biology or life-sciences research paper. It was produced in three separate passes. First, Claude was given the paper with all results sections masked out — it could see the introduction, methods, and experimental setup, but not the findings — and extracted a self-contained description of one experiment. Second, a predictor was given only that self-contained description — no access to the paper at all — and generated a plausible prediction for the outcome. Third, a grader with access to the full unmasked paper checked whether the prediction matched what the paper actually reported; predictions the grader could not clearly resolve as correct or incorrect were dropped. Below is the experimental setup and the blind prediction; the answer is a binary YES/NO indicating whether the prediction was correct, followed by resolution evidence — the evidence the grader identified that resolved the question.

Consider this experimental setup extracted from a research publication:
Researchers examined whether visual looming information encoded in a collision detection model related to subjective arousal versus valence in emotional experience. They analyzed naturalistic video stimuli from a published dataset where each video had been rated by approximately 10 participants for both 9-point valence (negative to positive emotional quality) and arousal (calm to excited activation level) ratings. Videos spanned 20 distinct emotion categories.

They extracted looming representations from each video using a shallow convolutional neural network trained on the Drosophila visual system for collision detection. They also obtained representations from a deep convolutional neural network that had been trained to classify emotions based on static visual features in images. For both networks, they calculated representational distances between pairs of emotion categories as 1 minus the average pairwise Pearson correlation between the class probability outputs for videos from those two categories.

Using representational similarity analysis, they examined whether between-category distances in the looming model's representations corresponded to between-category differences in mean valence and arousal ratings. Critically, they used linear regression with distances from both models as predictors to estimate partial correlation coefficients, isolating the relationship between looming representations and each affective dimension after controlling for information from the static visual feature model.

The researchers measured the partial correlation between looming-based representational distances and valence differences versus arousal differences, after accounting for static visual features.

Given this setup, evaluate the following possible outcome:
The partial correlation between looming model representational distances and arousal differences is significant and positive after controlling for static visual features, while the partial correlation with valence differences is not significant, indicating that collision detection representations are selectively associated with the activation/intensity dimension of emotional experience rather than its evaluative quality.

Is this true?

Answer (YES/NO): YES